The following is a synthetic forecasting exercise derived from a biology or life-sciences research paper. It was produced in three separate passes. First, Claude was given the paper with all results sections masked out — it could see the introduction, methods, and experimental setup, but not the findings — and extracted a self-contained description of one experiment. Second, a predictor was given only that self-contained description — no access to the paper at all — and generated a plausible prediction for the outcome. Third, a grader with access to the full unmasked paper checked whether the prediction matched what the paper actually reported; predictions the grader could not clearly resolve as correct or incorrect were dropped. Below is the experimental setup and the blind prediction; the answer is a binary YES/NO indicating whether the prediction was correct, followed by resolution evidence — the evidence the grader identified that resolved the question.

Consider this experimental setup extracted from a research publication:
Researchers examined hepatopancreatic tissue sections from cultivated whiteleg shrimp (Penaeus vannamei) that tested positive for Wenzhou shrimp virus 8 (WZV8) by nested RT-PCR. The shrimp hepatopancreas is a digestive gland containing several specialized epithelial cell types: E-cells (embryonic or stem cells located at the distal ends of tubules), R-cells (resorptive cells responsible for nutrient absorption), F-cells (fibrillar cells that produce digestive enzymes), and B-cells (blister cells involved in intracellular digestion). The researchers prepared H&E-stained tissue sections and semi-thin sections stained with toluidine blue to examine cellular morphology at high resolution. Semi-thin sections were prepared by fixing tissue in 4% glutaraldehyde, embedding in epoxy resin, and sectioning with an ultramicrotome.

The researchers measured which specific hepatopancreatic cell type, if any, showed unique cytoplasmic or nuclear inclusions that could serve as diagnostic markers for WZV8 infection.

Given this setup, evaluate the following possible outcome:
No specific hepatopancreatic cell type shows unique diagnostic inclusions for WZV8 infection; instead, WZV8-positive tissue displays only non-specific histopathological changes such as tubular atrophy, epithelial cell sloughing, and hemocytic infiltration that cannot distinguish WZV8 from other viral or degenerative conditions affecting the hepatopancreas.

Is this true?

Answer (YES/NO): NO